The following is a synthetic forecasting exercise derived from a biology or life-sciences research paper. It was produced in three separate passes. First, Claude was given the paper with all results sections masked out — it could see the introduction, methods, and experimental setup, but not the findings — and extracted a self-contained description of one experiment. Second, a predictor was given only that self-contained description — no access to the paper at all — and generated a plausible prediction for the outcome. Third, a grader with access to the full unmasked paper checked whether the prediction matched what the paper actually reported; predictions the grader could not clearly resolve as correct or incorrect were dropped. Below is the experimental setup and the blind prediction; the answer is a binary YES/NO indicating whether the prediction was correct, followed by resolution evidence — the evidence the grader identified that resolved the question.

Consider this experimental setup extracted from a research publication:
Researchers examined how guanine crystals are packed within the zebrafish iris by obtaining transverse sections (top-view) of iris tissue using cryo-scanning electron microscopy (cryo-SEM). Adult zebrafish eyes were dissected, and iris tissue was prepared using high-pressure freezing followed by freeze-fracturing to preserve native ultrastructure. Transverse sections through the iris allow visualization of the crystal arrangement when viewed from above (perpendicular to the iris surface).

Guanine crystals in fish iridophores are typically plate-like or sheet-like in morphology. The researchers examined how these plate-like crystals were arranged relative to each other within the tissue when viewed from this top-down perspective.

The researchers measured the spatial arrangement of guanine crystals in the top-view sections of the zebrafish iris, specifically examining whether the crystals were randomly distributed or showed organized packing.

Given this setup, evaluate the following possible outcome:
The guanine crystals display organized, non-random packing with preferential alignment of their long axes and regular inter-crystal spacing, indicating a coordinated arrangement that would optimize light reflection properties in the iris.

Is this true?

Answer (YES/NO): YES